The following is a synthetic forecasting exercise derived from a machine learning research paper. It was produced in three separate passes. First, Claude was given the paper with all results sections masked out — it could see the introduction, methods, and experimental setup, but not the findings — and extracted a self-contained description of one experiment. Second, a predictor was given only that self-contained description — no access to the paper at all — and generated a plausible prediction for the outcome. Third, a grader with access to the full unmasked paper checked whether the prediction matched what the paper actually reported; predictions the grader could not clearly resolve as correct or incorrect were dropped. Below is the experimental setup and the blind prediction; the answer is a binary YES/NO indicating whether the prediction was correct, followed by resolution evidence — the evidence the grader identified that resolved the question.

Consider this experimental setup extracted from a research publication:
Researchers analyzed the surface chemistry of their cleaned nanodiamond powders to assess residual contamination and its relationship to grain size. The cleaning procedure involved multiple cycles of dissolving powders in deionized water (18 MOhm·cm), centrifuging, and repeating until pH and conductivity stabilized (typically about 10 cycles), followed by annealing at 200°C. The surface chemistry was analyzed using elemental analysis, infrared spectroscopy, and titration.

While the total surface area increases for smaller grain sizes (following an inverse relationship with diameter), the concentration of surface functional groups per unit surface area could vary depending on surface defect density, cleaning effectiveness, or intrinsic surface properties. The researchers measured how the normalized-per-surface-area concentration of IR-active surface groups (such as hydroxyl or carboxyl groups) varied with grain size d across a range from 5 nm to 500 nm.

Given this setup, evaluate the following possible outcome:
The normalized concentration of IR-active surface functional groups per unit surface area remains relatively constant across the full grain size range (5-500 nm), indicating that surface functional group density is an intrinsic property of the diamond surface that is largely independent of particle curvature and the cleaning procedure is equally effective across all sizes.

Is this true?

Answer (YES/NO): NO